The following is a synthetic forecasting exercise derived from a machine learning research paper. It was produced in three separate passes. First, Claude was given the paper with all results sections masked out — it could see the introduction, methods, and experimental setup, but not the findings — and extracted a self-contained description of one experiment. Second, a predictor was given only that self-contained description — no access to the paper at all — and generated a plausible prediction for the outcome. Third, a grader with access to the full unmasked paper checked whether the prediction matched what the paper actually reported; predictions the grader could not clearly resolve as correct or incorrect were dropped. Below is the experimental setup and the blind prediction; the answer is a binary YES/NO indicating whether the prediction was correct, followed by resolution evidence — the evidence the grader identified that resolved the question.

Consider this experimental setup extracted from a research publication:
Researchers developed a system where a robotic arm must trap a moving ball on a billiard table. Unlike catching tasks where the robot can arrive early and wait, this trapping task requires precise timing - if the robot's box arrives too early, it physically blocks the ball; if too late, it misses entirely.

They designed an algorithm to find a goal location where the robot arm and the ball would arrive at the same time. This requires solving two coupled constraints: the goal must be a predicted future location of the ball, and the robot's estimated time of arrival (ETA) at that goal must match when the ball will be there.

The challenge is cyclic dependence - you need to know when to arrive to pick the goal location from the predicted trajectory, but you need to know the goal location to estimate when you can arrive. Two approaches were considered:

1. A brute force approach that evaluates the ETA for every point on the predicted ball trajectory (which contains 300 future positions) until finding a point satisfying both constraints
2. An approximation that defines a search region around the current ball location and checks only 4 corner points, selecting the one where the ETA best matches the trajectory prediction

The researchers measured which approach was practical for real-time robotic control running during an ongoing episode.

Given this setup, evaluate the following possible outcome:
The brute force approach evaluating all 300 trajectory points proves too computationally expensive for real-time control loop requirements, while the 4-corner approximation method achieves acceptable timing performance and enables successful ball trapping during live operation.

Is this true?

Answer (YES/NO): YES